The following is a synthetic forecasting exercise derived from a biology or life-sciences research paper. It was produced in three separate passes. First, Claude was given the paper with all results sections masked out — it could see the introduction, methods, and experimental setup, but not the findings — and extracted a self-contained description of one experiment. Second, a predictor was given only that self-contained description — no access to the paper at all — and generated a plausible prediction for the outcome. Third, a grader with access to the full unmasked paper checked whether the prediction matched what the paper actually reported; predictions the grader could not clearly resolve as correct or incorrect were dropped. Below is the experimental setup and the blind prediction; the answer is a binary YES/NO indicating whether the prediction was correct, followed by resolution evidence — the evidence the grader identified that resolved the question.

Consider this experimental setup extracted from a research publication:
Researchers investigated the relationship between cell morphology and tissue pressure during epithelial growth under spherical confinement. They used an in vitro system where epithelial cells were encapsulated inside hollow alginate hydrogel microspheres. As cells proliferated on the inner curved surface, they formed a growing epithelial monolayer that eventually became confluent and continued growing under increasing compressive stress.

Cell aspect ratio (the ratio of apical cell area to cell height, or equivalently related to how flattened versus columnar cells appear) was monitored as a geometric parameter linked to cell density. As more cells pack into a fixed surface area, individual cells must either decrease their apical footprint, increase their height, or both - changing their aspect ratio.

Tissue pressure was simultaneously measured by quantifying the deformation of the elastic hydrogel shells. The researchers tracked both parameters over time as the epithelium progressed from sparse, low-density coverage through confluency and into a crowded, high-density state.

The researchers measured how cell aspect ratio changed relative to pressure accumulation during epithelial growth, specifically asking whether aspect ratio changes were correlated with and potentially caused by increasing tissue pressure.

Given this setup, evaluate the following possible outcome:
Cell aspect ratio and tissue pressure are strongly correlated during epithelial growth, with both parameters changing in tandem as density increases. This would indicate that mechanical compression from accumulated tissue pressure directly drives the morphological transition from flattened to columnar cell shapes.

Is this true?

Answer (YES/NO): NO